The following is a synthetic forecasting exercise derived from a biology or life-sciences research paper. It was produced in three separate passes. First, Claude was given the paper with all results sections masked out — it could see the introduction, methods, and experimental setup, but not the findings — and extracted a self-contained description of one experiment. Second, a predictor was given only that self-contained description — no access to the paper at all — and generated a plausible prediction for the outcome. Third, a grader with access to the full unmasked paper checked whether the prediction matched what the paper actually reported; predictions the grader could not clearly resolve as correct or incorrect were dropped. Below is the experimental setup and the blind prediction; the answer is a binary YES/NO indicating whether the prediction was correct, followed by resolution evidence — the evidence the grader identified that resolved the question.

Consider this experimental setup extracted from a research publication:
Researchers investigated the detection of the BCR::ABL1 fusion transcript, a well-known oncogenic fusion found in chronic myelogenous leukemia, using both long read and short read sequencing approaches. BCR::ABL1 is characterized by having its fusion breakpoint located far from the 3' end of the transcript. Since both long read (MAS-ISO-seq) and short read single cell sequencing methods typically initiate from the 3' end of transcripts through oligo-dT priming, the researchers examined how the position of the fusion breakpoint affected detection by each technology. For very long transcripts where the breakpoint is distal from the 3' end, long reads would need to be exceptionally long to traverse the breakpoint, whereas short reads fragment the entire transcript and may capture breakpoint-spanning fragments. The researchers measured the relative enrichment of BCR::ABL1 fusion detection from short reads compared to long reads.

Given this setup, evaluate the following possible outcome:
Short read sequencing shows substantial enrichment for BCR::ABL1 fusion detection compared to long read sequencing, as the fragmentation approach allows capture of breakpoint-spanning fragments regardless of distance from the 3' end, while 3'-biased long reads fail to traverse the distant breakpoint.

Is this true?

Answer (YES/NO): YES